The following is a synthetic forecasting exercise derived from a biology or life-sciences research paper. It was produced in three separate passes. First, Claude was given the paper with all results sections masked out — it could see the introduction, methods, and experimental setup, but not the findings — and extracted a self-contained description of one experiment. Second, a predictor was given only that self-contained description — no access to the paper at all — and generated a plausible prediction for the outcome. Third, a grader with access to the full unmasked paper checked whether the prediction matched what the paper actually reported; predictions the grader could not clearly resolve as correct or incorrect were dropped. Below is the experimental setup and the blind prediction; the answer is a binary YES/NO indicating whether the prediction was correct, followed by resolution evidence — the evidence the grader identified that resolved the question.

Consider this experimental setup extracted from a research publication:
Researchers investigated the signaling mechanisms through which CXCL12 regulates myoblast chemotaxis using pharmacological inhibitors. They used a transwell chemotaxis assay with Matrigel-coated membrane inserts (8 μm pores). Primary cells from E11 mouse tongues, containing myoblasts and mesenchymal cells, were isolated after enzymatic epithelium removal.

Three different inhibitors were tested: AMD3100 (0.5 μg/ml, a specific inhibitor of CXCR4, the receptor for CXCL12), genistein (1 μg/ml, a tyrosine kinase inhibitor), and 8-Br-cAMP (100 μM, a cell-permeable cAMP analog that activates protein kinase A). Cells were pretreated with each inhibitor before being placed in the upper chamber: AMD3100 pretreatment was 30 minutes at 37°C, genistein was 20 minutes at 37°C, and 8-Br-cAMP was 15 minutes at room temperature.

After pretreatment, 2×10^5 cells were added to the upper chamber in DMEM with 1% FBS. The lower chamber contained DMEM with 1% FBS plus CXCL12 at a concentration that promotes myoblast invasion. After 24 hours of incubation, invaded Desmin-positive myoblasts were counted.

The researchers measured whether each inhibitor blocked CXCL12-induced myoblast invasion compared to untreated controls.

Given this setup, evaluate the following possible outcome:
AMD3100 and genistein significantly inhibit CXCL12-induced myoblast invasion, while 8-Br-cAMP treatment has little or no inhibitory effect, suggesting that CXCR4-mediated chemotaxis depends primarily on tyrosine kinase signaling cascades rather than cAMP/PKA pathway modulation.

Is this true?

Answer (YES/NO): YES